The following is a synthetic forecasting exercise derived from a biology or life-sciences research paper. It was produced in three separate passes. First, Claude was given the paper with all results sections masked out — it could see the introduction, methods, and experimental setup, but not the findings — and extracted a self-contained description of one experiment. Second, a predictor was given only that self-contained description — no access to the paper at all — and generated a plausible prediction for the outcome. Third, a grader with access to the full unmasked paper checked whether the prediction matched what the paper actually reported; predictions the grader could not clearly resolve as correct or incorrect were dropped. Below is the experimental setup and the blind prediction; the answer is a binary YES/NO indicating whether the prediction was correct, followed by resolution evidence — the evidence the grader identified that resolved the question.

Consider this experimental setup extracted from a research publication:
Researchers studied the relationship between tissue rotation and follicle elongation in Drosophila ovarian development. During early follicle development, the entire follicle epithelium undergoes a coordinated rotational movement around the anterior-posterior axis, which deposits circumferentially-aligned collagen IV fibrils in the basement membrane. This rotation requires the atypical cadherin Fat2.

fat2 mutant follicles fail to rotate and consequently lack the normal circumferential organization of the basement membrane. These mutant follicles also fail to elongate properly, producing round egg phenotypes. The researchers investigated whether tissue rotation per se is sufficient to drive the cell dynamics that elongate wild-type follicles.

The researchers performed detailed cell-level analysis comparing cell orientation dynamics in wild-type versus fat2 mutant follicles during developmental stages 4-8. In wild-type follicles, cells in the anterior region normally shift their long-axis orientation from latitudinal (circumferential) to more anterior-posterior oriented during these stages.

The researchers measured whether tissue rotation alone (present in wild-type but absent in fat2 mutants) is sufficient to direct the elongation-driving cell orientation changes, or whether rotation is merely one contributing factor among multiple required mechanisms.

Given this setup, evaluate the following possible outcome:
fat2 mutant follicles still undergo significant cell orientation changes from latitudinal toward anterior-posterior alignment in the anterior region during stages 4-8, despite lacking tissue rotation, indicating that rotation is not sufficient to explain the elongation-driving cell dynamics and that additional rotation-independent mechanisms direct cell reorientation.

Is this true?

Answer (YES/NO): NO